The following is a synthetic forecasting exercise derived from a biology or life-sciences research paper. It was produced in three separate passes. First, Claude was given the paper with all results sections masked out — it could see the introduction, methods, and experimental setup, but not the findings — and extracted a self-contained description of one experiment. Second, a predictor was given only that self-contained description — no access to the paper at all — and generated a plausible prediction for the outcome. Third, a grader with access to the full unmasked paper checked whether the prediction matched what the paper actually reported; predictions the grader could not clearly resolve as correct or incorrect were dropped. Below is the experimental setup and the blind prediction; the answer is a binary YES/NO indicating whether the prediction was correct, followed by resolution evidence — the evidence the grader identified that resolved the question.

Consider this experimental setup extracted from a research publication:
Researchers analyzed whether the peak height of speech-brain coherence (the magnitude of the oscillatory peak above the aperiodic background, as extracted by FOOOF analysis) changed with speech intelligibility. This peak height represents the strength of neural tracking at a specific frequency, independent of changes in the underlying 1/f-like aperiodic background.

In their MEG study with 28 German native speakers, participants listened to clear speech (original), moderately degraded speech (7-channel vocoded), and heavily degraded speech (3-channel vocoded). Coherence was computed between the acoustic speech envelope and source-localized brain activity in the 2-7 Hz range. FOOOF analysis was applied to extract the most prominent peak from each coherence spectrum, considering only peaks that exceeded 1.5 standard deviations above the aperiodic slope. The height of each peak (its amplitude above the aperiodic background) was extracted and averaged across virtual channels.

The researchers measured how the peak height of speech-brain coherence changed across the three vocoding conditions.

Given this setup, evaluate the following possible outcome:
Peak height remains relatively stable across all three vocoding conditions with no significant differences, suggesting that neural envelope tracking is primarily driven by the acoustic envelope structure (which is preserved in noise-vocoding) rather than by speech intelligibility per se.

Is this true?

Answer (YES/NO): YES